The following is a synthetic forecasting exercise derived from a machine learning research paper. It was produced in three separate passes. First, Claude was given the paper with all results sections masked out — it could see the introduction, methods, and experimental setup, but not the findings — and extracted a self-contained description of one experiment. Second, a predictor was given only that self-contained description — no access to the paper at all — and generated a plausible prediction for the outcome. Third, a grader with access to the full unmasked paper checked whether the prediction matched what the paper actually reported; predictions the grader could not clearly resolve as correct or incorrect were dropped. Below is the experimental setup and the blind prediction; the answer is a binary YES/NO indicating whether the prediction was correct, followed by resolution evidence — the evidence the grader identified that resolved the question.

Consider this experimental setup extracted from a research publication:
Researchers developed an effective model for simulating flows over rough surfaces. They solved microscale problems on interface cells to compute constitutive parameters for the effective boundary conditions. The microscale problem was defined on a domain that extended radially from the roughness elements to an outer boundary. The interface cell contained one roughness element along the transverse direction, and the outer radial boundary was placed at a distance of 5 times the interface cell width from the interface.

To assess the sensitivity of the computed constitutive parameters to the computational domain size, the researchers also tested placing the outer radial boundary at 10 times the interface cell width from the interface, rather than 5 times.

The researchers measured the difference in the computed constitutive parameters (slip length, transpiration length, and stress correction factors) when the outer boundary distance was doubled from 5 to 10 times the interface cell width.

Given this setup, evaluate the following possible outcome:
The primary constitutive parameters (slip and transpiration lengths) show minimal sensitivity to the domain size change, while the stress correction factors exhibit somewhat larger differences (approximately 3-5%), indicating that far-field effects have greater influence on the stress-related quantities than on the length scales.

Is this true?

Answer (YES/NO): NO